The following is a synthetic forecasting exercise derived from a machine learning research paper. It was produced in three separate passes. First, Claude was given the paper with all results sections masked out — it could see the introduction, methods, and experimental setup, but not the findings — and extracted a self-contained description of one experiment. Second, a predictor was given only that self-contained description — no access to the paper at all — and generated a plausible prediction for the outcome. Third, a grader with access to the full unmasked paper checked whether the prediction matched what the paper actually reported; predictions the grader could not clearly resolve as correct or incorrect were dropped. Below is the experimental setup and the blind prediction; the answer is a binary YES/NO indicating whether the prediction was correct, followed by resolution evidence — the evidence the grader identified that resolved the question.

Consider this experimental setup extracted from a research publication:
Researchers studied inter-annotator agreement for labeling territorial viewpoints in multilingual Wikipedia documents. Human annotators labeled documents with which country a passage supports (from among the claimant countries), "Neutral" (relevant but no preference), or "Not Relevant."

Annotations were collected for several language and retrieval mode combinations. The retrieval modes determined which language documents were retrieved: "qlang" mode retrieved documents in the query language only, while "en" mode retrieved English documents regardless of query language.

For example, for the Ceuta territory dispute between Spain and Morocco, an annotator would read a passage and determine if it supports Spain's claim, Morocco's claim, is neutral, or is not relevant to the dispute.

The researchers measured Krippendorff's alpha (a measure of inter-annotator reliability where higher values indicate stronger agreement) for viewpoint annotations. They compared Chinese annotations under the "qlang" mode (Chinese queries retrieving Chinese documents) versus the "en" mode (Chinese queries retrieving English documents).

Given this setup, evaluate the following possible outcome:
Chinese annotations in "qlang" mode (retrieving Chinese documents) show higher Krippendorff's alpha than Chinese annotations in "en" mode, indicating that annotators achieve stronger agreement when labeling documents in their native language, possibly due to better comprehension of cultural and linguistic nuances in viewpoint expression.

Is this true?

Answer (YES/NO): YES